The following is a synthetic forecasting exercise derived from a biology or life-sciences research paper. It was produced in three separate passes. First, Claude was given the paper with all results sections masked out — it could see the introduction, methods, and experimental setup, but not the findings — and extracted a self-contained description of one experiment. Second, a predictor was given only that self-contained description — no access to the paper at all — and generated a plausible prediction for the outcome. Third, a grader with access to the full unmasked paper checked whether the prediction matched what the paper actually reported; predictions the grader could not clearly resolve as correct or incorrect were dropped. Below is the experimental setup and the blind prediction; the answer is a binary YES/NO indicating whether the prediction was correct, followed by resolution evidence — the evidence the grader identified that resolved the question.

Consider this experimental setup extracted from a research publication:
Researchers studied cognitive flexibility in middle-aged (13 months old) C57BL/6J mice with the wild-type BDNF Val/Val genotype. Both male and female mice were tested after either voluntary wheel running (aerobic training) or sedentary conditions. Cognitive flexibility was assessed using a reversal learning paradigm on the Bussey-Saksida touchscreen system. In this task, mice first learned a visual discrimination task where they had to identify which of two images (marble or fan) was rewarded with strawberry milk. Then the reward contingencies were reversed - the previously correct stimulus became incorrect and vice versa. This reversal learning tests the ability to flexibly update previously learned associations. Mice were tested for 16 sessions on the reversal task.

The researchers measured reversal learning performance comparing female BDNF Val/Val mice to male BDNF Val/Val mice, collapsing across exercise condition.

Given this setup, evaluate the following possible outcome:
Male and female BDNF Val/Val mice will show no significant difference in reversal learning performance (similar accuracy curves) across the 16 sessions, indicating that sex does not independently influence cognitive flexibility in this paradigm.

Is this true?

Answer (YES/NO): NO